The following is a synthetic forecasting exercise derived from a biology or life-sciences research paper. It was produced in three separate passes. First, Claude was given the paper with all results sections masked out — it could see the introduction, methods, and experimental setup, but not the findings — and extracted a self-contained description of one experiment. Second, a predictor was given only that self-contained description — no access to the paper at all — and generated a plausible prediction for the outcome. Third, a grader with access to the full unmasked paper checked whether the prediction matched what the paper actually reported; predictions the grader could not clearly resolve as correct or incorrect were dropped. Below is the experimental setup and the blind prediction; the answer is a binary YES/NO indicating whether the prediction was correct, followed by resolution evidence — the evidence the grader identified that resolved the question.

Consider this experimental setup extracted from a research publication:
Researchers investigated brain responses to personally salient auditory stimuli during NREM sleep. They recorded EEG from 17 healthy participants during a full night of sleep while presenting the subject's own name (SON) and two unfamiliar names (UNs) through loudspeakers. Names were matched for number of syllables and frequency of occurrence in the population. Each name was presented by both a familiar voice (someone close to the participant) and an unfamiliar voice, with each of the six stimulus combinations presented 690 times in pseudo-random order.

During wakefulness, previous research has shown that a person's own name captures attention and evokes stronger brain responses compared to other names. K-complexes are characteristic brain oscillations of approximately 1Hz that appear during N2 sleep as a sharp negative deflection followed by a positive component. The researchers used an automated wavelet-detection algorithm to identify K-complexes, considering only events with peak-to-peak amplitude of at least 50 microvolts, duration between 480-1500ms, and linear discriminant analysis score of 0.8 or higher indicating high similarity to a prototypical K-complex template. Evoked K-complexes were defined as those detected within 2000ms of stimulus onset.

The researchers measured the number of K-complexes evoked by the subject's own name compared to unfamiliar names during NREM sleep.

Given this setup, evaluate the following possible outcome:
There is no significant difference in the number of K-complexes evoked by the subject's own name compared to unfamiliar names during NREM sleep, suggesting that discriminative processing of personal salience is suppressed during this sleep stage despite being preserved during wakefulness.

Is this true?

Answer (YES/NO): YES